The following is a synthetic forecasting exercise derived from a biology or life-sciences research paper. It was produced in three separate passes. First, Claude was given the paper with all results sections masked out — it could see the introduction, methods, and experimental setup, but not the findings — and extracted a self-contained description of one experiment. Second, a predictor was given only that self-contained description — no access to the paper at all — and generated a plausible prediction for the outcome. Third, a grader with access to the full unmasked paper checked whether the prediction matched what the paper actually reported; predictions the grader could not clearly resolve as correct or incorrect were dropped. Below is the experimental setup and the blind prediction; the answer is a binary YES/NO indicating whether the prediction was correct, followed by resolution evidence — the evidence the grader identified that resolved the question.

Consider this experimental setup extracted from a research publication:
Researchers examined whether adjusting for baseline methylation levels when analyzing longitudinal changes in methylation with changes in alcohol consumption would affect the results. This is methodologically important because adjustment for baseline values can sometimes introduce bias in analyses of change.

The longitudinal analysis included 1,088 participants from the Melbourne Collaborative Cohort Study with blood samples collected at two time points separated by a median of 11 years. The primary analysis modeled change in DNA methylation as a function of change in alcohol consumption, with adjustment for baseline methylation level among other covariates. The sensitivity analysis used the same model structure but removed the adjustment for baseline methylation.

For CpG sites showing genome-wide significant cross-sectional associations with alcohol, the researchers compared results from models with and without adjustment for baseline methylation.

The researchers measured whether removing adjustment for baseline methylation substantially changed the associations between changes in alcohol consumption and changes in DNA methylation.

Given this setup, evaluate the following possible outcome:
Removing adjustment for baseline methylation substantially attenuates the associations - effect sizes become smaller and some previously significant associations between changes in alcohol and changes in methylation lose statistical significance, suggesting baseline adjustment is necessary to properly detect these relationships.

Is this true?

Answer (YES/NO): NO